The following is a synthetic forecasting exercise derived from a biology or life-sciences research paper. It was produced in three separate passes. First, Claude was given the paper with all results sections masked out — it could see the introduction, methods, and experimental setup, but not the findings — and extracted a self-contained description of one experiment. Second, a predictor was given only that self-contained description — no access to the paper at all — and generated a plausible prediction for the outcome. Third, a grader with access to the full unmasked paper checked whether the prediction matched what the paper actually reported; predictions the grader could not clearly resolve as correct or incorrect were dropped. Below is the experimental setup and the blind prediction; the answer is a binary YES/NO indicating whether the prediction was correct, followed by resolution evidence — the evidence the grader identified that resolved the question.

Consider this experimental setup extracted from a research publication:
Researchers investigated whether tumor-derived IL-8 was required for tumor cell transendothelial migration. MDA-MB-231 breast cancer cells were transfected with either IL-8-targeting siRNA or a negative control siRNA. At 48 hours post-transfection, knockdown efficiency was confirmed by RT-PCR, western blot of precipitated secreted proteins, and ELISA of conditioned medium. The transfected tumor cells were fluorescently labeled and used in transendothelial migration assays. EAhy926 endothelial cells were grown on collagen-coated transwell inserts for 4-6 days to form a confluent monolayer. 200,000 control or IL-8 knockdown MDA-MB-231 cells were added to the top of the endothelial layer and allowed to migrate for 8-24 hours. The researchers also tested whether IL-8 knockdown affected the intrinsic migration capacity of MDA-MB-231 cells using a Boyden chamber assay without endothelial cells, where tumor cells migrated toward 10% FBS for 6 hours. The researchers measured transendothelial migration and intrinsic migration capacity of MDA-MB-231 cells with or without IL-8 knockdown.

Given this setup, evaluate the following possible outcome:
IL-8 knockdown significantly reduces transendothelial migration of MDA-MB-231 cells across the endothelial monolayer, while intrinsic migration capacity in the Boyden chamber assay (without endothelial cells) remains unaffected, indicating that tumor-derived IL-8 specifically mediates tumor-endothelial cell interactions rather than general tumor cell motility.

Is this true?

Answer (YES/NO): YES